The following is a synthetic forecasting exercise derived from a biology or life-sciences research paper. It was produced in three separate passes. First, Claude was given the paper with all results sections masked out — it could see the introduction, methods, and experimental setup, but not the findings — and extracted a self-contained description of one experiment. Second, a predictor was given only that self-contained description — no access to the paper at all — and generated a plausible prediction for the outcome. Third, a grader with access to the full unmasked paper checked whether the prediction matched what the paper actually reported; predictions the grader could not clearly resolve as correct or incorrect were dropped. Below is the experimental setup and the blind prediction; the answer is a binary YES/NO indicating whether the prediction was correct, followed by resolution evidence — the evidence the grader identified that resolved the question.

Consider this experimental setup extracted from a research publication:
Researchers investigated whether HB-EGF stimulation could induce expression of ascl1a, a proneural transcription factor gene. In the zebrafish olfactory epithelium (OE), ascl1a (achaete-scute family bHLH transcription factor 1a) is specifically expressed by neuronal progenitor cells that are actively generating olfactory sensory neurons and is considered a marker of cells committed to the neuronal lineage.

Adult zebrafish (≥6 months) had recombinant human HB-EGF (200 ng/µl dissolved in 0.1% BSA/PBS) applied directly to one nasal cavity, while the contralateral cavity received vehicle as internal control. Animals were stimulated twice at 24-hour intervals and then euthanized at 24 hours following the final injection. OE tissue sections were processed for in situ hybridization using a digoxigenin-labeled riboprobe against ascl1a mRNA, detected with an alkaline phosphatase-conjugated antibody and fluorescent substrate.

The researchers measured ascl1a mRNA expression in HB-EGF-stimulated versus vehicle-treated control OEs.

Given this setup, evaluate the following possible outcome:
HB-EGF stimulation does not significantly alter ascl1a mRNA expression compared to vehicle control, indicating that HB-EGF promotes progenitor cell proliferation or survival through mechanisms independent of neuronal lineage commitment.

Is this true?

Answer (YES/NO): NO